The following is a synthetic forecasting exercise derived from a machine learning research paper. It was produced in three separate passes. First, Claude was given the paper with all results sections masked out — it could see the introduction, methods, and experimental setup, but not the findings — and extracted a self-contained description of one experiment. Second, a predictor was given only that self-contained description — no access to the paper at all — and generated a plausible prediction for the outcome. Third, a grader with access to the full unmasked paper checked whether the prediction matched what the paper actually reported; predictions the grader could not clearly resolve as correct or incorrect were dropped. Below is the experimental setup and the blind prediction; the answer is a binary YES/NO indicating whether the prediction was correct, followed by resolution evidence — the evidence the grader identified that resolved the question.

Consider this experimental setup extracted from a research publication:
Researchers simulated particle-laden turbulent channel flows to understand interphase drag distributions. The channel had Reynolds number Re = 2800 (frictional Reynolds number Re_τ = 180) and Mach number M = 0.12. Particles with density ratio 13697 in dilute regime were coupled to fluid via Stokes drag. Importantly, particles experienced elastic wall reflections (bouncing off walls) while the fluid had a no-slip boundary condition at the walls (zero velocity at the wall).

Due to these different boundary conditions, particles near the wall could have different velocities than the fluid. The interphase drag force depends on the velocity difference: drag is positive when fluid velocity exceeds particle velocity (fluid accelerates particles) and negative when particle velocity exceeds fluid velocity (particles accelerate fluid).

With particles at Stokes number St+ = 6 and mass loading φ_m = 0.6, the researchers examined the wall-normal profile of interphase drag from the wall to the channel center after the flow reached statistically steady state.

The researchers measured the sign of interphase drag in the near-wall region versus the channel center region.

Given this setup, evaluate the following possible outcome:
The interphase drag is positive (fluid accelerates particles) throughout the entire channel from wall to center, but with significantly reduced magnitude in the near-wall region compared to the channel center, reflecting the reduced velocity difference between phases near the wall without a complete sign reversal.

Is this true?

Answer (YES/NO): NO